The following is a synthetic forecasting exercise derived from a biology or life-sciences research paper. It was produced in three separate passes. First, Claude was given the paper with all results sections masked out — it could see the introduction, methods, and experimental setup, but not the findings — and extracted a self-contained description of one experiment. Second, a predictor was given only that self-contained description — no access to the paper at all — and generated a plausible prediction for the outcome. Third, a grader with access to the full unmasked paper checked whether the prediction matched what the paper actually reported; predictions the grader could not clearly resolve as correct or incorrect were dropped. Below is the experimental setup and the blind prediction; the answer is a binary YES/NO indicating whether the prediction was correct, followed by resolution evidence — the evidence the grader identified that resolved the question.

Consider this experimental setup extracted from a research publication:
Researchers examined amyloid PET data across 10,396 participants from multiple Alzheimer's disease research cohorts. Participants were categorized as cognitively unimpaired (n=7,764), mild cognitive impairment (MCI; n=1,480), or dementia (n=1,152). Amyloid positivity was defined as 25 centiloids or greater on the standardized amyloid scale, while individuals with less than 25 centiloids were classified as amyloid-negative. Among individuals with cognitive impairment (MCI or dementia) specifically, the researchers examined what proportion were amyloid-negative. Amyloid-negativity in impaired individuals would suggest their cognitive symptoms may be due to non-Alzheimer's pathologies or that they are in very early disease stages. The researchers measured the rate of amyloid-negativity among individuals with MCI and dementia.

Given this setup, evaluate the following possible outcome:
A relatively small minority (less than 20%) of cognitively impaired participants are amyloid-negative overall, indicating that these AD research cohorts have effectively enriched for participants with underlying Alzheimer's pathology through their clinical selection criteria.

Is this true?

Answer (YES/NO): NO